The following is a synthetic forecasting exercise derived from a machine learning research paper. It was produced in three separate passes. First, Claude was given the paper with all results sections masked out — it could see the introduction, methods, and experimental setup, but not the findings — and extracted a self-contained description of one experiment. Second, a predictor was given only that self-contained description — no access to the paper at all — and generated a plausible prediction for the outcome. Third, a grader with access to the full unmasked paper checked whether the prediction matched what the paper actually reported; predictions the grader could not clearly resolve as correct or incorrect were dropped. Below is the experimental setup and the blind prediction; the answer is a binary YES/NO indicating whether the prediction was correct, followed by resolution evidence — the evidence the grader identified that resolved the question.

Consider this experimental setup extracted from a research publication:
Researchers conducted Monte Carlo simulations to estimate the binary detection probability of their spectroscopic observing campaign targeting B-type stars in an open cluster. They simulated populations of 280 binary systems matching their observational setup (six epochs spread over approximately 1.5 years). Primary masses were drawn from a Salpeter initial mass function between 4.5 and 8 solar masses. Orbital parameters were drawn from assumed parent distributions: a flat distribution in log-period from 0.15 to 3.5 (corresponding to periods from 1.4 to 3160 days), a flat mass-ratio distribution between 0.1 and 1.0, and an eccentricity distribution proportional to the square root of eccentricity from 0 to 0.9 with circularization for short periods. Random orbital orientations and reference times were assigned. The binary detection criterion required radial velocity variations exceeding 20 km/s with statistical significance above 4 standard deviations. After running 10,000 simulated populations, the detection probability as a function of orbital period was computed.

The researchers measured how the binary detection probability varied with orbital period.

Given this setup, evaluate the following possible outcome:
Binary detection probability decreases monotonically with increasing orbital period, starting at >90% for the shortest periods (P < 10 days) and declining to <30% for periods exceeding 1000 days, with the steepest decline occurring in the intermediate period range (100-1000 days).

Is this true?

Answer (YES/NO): NO